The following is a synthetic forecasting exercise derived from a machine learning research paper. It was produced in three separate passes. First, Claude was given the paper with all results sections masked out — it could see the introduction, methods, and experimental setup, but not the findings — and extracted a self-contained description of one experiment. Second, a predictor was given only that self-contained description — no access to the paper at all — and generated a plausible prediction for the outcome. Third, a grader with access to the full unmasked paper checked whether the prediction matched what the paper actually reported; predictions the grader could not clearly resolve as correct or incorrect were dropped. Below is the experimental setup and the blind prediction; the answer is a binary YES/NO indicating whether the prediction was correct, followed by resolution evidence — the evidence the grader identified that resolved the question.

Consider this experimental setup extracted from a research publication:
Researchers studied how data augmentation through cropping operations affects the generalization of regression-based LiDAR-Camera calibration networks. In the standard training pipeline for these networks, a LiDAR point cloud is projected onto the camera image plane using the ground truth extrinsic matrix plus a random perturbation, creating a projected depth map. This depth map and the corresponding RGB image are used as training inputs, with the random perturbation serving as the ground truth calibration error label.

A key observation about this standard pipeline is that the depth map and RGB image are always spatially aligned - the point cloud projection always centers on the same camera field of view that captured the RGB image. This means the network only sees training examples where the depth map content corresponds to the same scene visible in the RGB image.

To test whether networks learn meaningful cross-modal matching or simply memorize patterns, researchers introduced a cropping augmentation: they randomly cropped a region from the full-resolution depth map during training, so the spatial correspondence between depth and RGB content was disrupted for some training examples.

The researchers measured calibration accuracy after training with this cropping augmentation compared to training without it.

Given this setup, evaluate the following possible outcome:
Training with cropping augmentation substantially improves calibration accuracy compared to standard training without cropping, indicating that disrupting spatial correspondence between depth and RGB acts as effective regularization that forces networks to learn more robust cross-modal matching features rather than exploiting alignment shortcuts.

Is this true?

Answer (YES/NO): NO